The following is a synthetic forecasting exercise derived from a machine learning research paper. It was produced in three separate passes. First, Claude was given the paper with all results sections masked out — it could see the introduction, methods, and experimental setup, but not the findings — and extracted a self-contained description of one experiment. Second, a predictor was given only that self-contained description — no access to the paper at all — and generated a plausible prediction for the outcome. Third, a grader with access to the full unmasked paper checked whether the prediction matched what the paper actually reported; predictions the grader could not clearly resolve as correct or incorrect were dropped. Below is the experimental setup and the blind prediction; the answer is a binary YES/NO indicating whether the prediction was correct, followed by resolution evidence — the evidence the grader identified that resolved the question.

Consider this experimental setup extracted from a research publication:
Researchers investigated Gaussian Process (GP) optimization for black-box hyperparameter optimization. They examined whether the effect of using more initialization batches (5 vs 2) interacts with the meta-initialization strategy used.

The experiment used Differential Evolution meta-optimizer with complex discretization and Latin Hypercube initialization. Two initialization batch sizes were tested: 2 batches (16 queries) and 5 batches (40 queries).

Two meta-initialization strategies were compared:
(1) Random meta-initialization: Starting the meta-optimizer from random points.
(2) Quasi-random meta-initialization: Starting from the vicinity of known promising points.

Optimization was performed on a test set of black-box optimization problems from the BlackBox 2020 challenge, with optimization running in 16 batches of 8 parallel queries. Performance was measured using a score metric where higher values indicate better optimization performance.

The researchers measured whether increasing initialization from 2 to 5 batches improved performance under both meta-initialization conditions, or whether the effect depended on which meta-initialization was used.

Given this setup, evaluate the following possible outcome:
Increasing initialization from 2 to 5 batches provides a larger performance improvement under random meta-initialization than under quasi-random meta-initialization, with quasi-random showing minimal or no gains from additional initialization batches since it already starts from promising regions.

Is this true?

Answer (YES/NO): NO